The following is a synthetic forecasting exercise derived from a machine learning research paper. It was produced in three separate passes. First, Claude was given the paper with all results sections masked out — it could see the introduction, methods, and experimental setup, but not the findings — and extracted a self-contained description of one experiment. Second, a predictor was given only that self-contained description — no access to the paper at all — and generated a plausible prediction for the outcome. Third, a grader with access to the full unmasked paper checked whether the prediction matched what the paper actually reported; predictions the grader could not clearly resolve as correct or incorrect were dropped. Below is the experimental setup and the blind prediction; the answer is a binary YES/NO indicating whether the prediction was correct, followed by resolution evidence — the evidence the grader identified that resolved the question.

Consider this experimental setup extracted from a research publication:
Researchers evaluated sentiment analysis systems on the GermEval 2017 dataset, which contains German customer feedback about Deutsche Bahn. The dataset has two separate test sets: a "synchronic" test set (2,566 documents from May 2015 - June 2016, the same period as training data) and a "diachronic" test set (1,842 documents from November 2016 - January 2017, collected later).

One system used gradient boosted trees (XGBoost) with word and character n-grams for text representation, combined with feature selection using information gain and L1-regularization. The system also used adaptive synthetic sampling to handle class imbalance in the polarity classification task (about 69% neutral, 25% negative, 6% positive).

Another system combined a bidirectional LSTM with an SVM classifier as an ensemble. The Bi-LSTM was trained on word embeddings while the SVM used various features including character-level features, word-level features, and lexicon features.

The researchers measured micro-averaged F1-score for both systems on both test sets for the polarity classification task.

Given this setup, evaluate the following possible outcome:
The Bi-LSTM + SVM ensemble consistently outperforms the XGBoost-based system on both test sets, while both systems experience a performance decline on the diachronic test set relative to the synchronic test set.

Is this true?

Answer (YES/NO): NO